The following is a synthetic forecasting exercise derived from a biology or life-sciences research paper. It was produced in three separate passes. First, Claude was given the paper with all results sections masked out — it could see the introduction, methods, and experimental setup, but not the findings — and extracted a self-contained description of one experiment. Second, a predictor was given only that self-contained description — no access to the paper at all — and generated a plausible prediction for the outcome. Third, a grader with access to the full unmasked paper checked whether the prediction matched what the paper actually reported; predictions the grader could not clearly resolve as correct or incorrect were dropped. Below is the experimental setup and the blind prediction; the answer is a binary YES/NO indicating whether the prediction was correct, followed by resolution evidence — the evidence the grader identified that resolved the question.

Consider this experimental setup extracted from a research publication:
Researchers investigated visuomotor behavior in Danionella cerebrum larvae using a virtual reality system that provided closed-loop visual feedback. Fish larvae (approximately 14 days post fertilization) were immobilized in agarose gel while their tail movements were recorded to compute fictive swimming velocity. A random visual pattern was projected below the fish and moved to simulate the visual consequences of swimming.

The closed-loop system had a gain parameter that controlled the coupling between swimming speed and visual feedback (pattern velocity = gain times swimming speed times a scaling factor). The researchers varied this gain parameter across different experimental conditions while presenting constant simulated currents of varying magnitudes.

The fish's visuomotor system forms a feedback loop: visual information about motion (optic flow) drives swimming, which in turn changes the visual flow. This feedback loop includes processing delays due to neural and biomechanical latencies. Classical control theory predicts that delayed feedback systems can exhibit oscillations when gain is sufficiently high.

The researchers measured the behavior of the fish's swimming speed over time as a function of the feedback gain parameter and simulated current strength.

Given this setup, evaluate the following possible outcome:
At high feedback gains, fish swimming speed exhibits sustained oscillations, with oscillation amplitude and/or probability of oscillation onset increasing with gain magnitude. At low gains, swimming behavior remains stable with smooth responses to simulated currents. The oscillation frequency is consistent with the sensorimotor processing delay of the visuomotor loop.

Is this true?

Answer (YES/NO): NO